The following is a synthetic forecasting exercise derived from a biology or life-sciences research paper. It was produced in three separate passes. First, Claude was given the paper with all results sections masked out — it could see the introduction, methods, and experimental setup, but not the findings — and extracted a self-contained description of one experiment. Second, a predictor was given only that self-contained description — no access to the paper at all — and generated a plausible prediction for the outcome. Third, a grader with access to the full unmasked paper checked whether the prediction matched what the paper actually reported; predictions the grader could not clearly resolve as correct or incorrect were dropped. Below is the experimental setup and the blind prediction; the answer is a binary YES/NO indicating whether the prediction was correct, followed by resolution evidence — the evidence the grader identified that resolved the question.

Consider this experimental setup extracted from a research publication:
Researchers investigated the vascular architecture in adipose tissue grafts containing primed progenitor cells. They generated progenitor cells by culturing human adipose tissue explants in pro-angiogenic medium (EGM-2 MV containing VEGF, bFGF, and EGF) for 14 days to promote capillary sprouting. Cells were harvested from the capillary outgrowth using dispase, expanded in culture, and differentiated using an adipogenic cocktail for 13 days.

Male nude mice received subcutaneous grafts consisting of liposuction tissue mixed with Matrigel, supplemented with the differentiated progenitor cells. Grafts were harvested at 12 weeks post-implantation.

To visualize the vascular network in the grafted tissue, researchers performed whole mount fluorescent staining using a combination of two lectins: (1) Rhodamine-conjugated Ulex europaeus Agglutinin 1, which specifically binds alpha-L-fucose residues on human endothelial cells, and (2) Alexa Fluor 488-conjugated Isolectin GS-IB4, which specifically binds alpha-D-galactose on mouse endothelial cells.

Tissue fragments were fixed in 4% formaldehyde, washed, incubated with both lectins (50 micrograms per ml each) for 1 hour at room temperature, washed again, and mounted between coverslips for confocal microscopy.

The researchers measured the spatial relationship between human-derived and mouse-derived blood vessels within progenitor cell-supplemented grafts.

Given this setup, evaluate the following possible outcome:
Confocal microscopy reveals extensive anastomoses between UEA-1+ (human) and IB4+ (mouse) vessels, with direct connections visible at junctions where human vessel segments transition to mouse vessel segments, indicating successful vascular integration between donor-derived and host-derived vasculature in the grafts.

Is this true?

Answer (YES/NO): NO